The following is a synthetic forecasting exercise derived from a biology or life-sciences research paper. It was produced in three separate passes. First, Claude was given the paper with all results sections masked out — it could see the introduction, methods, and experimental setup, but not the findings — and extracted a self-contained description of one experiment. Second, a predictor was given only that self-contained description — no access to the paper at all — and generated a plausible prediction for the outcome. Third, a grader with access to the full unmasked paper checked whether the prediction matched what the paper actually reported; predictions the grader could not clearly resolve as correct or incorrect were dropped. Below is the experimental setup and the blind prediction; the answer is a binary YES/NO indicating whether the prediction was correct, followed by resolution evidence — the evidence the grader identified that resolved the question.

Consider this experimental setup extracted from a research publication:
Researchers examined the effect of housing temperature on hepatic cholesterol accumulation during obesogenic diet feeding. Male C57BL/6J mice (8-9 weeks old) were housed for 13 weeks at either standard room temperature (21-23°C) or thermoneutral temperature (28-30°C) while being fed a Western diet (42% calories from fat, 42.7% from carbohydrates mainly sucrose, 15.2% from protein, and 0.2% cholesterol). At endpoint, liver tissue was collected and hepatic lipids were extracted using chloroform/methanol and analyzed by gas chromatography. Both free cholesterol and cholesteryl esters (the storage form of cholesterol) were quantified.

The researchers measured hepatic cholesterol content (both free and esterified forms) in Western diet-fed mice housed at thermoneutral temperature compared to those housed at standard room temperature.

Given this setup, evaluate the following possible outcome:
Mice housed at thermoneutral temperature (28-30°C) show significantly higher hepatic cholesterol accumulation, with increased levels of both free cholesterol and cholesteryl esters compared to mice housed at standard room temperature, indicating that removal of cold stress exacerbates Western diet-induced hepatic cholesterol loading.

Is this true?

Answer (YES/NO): NO